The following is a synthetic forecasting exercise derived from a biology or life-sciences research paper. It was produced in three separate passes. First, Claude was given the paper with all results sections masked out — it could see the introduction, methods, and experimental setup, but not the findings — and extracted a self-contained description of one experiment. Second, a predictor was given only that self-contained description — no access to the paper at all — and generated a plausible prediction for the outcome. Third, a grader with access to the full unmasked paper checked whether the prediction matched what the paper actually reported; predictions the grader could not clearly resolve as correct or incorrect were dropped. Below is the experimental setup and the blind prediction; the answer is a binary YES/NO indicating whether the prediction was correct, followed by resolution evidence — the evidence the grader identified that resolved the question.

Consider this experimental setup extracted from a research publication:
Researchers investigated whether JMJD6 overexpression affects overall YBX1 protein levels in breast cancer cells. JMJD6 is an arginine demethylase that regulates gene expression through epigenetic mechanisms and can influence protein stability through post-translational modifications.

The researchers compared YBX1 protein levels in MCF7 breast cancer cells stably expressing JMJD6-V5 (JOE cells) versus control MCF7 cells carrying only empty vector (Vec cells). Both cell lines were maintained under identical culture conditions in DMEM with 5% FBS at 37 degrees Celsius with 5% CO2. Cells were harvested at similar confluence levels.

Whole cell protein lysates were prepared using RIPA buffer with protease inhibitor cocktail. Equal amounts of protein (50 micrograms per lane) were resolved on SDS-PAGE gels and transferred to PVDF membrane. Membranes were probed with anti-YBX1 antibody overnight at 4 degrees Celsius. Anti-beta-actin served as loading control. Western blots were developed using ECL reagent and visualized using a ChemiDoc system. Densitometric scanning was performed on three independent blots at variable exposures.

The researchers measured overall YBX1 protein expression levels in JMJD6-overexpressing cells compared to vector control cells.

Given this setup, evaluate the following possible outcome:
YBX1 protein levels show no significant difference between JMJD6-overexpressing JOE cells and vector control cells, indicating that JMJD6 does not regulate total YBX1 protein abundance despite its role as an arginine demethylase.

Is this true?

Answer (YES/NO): NO